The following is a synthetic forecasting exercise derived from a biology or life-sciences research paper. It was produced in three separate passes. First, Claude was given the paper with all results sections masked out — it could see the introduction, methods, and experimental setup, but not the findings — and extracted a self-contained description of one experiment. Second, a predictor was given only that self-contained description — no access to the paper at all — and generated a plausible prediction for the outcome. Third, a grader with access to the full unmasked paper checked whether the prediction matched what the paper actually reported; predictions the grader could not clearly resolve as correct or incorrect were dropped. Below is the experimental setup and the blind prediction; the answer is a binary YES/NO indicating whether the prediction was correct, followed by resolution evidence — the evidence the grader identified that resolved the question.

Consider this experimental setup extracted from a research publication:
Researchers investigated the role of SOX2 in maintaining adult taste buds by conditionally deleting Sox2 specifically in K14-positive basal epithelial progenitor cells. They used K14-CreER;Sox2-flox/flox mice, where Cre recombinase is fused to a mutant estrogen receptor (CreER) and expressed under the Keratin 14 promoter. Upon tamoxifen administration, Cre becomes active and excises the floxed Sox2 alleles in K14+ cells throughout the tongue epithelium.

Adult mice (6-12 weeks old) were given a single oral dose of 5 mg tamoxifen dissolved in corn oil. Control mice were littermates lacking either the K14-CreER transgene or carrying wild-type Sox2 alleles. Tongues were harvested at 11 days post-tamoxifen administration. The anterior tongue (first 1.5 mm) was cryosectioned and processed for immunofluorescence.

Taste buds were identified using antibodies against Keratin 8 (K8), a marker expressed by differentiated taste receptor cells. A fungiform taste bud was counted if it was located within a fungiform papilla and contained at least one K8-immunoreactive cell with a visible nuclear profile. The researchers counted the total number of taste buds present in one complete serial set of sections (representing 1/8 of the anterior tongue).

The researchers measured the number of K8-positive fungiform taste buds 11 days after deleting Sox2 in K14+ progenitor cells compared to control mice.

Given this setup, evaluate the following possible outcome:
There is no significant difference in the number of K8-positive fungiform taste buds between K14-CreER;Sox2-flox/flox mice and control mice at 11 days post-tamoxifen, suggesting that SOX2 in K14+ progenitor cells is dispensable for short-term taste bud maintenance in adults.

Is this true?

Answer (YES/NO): NO